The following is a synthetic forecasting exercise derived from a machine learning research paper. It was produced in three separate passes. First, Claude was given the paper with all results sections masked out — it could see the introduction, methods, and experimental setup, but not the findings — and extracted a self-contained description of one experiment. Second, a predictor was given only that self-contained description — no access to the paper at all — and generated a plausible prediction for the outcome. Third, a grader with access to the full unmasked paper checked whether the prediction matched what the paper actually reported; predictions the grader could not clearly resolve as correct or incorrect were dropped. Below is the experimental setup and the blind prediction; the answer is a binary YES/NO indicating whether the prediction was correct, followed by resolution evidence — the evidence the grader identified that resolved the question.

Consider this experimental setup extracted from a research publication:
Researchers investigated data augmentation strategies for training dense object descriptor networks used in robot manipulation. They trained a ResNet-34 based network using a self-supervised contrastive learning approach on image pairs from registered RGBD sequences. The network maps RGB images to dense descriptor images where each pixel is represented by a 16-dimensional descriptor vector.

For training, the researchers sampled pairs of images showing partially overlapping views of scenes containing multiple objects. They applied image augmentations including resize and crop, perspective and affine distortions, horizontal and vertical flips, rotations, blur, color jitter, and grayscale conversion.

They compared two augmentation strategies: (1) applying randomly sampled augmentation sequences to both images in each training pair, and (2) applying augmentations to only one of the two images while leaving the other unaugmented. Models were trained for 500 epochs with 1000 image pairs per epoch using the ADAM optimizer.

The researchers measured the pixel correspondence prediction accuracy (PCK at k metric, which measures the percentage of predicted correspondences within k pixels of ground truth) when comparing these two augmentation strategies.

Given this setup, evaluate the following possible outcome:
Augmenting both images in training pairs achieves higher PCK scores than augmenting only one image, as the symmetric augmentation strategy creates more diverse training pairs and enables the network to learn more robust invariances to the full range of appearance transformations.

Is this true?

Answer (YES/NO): NO